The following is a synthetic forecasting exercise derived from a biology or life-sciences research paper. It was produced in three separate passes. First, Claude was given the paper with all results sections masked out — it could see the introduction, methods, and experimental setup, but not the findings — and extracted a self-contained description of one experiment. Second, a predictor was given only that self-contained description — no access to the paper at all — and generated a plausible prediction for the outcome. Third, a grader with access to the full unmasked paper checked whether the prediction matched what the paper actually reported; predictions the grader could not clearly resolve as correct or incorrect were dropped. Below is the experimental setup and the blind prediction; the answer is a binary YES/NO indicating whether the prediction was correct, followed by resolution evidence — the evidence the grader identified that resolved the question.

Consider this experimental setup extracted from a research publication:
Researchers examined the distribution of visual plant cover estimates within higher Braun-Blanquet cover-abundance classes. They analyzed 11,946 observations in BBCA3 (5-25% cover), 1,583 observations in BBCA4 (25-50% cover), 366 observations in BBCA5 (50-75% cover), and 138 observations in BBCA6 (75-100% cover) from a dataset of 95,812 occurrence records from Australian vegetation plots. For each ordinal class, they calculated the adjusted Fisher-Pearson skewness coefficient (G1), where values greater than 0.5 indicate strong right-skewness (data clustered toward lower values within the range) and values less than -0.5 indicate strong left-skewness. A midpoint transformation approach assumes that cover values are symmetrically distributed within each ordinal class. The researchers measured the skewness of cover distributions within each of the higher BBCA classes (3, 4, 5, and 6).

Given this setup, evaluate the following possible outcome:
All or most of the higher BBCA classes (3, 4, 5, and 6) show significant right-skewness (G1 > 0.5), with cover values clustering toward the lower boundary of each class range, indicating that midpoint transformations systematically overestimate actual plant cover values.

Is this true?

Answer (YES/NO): YES